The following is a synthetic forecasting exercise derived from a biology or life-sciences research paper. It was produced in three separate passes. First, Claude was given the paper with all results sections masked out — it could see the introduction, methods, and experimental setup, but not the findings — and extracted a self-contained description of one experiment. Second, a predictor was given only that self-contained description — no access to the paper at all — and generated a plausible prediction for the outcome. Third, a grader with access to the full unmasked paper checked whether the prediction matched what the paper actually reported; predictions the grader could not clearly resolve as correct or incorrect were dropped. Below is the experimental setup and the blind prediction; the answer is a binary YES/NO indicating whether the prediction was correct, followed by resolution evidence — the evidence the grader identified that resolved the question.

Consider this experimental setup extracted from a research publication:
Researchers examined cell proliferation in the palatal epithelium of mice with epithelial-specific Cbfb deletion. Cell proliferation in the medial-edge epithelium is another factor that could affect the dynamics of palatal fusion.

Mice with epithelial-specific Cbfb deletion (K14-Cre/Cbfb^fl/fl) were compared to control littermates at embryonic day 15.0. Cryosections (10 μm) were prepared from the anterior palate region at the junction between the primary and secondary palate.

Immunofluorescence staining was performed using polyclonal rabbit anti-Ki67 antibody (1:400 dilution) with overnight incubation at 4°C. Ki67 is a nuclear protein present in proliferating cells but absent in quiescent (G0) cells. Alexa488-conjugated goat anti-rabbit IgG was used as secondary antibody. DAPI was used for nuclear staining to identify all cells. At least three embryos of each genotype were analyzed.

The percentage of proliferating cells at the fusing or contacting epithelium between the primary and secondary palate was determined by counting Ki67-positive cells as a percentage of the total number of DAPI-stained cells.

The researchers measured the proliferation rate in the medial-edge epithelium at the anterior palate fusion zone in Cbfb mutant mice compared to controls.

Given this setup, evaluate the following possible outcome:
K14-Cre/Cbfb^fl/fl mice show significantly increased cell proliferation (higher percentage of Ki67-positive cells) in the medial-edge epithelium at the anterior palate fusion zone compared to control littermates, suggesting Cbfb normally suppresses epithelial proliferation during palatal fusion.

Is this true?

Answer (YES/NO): YES